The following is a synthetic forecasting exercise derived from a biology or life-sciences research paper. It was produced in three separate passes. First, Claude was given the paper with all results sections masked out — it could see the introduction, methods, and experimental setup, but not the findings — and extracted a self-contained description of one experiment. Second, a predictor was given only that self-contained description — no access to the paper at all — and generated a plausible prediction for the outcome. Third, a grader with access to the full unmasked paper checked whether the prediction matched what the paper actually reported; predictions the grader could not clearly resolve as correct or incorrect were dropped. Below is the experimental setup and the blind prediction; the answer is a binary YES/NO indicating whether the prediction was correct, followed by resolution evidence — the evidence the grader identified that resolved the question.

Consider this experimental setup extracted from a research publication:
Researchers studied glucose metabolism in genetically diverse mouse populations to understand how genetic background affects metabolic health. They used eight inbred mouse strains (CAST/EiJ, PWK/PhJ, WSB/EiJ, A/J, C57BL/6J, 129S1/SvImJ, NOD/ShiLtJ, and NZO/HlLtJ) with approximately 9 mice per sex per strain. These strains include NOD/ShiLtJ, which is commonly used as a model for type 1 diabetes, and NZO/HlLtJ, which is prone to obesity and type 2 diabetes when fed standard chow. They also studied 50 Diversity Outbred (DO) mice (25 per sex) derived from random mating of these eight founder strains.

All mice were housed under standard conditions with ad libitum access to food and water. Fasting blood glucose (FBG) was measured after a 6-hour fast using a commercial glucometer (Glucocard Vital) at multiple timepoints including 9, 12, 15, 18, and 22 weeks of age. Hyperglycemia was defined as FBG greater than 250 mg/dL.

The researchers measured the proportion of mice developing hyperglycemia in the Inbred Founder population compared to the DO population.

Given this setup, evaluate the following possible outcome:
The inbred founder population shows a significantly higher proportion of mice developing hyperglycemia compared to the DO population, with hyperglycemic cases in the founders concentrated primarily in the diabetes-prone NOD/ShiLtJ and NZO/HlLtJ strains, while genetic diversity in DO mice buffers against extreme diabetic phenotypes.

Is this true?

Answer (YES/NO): YES